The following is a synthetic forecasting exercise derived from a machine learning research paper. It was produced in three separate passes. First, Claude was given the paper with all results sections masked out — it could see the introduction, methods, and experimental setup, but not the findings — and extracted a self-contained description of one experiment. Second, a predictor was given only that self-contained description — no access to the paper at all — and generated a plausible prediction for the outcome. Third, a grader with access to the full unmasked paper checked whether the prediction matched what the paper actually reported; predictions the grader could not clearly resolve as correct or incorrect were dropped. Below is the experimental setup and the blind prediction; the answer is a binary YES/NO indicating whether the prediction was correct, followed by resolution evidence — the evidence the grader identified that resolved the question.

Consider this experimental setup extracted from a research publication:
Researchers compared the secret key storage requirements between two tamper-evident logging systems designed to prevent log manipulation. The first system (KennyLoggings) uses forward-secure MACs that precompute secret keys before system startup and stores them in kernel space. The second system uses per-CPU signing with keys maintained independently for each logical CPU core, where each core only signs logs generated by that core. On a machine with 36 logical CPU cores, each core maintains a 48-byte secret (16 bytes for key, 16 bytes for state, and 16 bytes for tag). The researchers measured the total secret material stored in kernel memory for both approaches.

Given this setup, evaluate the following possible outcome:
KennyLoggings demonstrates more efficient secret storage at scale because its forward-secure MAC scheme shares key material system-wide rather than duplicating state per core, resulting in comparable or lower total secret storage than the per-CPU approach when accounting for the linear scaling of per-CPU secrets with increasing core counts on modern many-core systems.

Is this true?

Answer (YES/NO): NO